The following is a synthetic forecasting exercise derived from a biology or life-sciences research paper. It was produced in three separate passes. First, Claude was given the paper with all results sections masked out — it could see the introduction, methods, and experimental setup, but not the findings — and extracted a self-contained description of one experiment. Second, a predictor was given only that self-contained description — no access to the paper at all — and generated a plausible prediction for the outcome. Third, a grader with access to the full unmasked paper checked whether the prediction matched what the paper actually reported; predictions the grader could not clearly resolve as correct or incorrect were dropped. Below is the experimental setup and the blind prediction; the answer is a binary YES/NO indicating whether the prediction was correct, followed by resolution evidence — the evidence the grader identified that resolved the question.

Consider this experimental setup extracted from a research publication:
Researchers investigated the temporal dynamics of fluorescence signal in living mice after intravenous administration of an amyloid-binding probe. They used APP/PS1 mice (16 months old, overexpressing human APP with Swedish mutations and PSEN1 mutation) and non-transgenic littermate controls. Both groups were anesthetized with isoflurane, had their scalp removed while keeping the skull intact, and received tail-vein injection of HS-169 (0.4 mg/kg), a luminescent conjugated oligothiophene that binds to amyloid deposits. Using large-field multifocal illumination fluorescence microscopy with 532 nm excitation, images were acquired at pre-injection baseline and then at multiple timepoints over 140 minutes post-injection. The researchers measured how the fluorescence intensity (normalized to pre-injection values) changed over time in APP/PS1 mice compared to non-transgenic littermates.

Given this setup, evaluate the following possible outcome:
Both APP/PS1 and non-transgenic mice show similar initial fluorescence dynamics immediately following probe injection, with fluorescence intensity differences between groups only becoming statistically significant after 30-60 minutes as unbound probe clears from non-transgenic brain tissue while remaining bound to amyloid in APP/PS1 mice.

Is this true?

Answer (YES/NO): NO